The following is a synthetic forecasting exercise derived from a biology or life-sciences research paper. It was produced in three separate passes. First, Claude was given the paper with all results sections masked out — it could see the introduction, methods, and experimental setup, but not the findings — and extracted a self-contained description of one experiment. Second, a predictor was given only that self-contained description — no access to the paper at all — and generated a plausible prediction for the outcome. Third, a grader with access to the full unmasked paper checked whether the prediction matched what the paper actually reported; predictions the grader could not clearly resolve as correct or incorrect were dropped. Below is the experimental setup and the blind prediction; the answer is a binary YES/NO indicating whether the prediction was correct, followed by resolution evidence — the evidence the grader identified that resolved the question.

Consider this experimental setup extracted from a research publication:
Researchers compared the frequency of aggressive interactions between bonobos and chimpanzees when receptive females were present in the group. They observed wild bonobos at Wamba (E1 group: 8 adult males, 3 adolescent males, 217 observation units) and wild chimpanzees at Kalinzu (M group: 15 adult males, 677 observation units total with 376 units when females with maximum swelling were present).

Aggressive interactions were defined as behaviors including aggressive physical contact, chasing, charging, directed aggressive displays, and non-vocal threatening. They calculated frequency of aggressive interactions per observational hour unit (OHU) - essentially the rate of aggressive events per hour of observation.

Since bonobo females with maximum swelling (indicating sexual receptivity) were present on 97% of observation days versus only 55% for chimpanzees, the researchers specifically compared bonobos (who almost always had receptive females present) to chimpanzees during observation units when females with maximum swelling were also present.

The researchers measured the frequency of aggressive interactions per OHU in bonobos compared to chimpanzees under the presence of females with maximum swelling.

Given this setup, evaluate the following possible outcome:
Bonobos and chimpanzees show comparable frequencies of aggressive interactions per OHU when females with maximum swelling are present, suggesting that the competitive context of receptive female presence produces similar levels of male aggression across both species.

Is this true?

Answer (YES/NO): NO